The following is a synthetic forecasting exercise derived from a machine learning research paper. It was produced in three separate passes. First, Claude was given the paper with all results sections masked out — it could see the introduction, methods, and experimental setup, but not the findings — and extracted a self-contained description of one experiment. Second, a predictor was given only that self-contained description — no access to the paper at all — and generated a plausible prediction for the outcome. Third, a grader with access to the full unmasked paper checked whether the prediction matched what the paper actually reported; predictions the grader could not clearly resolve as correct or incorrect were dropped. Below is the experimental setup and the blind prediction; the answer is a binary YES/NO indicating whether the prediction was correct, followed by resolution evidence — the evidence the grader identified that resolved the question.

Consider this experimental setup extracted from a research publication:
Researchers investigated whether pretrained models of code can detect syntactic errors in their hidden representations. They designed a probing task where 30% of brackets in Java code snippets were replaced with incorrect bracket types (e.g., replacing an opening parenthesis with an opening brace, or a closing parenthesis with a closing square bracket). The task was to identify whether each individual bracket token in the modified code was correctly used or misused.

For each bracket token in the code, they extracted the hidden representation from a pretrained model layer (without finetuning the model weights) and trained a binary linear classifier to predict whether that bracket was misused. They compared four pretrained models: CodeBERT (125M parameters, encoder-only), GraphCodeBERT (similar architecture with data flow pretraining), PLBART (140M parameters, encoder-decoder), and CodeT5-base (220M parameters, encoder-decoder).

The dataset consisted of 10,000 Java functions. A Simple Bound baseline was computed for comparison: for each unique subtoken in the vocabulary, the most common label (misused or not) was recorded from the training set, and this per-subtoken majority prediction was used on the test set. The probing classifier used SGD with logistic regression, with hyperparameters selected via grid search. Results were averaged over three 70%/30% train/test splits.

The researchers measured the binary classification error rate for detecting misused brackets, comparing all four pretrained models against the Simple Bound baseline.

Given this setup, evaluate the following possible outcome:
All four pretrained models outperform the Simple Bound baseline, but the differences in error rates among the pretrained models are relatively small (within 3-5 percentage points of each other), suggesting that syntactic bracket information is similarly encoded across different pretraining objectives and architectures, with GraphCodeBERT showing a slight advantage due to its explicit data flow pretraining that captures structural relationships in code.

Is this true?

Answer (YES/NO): NO